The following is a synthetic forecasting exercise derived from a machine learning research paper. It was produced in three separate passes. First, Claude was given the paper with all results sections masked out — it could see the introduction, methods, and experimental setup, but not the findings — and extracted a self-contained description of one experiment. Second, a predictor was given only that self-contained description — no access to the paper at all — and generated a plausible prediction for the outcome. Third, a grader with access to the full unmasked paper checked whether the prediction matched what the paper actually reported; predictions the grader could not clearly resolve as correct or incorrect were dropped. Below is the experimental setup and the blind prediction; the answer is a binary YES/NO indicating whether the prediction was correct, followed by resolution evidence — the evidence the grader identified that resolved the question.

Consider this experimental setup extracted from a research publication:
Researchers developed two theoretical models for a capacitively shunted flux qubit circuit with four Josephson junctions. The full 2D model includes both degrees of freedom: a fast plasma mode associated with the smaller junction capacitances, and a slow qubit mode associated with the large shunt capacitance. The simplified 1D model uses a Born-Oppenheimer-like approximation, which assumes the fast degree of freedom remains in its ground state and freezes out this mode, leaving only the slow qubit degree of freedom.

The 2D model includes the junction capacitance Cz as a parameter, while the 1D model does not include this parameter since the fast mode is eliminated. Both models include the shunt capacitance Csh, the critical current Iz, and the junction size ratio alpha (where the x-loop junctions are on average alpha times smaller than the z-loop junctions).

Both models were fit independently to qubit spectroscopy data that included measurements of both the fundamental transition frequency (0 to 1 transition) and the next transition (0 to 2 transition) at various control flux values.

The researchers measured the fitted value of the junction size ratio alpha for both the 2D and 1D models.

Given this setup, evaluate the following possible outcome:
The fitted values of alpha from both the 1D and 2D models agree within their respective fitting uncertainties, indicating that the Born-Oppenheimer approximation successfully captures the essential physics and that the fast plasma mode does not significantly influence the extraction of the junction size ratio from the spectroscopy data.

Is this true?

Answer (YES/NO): NO